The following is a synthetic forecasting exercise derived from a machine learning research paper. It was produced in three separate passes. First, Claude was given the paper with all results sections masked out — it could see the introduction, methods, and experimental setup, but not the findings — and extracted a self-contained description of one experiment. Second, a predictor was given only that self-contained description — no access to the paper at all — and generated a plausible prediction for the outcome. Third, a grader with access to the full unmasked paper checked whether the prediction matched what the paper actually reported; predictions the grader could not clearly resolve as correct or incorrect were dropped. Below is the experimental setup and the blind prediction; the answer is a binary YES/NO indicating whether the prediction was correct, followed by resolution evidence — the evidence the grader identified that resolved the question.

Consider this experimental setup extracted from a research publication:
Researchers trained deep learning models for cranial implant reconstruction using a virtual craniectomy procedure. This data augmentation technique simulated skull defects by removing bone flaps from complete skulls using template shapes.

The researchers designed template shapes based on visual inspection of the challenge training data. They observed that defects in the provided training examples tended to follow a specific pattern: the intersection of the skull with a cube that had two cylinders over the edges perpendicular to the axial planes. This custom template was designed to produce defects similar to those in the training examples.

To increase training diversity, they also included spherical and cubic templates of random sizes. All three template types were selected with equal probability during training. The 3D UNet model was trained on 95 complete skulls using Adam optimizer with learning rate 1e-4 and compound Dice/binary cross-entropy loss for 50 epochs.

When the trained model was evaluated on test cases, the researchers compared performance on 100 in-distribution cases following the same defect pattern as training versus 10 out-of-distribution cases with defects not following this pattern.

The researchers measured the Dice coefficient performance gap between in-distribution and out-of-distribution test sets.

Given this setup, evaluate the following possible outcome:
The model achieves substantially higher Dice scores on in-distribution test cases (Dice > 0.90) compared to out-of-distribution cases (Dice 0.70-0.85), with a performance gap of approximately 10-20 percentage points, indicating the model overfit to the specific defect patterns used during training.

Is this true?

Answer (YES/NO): YES